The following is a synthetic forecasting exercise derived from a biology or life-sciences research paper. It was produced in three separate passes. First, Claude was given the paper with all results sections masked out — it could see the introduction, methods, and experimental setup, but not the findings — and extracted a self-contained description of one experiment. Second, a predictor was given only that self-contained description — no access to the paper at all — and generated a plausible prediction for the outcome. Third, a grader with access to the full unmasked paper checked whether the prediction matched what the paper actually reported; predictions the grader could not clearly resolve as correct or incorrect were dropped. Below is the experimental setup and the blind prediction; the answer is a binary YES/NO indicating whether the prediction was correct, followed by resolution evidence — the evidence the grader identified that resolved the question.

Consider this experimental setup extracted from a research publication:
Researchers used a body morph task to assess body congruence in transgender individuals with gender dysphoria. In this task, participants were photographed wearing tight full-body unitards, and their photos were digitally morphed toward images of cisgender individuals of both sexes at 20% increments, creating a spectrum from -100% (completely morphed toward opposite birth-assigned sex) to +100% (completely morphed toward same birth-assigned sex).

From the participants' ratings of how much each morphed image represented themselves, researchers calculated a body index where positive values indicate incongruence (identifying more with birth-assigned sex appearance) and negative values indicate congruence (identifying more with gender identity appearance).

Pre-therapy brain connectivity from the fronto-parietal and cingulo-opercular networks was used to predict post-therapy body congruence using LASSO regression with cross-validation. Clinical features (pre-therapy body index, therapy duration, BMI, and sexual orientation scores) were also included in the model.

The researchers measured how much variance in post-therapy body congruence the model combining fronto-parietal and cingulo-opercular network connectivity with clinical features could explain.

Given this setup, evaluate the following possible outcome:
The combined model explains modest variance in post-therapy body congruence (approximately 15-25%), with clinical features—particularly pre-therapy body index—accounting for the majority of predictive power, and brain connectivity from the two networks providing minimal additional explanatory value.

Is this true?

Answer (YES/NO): NO